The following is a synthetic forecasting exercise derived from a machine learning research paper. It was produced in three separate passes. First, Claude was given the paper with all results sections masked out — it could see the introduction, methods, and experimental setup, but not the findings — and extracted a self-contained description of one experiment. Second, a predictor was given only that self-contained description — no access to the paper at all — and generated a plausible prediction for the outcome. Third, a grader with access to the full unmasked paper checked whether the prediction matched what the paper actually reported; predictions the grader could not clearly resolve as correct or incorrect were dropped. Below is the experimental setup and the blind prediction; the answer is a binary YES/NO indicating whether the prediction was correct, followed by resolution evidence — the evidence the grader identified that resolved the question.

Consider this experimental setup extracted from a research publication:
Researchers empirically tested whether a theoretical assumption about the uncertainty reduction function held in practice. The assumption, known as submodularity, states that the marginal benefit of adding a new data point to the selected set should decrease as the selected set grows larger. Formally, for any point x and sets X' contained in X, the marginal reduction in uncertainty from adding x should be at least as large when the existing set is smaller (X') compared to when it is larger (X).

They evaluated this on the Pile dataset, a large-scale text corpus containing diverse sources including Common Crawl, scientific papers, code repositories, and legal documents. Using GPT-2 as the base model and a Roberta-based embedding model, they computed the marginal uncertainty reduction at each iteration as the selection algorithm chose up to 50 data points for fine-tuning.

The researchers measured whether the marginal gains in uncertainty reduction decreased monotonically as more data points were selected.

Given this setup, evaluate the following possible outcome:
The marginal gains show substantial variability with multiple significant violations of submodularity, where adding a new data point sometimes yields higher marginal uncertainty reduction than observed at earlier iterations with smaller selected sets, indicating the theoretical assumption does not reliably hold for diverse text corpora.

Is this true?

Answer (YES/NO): NO